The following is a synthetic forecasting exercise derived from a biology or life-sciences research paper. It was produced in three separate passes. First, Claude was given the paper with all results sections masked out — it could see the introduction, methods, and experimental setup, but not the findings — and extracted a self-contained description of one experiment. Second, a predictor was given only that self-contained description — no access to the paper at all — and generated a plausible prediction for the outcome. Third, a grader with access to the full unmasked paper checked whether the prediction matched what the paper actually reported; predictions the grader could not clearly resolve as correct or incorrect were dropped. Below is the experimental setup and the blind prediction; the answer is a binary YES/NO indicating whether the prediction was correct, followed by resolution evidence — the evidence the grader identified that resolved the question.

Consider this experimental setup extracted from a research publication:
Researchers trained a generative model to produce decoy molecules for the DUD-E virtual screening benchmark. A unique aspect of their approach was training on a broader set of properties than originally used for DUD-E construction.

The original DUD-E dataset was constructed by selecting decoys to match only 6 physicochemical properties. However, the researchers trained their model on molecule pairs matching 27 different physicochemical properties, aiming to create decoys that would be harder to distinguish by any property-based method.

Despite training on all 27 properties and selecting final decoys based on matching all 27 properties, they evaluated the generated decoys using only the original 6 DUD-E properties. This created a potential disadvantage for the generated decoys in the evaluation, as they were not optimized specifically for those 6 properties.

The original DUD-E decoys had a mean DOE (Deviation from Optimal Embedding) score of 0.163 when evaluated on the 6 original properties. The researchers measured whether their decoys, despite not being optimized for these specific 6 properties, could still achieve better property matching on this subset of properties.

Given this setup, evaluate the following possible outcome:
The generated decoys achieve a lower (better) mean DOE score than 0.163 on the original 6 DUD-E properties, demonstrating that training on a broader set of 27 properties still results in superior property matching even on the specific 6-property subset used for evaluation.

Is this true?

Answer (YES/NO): YES